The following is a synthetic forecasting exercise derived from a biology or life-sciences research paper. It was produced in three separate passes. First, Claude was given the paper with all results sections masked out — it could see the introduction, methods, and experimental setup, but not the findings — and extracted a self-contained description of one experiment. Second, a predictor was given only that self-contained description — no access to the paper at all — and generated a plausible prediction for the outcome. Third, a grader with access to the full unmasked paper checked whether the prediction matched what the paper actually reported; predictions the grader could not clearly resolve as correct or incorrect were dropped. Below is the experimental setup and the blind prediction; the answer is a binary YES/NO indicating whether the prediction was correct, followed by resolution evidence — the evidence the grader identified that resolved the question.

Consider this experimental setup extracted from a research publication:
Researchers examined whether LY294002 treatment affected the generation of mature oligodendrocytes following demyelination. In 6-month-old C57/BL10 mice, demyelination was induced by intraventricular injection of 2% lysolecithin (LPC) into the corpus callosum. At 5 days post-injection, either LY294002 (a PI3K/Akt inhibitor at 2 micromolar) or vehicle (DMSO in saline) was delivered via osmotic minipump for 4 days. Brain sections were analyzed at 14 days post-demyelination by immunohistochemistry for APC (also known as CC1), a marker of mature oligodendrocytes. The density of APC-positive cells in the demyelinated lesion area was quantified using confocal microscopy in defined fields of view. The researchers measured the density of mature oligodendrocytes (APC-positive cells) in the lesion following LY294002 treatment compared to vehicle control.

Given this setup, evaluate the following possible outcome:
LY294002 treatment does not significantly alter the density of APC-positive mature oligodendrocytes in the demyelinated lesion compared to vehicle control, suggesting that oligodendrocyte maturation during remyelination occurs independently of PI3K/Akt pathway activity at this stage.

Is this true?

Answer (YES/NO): NO